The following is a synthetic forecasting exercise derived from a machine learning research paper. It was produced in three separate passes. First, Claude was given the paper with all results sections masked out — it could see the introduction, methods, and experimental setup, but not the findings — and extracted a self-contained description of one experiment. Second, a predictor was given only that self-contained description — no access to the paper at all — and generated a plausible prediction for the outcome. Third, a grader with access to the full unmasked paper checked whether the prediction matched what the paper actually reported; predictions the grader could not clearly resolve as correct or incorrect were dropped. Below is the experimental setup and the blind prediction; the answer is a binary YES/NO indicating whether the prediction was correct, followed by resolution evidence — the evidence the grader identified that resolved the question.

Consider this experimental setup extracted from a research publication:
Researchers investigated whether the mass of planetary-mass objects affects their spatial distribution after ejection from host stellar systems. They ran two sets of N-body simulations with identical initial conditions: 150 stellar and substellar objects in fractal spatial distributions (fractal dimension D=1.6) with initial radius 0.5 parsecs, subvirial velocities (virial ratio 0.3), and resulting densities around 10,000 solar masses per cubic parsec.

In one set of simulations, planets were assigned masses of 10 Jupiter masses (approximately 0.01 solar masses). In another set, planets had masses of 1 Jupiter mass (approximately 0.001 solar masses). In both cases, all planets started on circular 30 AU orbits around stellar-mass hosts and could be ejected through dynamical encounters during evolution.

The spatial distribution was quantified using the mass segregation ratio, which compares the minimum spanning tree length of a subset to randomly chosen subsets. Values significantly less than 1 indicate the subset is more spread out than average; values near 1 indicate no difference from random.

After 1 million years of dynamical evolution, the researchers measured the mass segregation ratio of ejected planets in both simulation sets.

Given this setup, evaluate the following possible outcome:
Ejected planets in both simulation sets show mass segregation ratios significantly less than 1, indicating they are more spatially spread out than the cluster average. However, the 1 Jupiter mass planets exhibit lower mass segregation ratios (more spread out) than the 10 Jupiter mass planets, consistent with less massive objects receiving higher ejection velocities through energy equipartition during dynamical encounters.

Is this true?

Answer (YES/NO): NO